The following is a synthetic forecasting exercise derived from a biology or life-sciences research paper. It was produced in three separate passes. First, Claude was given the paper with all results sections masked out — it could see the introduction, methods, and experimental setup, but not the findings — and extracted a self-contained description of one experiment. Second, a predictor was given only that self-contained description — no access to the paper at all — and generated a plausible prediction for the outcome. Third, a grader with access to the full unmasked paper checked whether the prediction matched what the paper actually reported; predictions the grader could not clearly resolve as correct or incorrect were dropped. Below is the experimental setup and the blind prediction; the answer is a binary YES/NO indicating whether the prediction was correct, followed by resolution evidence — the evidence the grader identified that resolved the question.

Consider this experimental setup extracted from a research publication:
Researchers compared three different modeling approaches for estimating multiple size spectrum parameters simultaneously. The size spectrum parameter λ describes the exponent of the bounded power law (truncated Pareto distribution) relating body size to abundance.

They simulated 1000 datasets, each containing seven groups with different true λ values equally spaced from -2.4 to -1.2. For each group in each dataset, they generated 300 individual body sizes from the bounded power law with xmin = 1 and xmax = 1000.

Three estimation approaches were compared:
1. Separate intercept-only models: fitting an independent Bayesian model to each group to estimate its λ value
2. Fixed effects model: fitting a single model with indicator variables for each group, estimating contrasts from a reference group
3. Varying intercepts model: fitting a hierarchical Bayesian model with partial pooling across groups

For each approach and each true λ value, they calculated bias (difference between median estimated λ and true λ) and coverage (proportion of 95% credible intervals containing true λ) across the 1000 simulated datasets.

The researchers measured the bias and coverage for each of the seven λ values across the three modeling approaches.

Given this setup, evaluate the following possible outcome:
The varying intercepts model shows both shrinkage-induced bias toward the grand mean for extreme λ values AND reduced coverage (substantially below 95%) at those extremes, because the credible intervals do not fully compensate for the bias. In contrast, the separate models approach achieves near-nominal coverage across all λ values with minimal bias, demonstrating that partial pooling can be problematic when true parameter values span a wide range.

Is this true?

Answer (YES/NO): NO